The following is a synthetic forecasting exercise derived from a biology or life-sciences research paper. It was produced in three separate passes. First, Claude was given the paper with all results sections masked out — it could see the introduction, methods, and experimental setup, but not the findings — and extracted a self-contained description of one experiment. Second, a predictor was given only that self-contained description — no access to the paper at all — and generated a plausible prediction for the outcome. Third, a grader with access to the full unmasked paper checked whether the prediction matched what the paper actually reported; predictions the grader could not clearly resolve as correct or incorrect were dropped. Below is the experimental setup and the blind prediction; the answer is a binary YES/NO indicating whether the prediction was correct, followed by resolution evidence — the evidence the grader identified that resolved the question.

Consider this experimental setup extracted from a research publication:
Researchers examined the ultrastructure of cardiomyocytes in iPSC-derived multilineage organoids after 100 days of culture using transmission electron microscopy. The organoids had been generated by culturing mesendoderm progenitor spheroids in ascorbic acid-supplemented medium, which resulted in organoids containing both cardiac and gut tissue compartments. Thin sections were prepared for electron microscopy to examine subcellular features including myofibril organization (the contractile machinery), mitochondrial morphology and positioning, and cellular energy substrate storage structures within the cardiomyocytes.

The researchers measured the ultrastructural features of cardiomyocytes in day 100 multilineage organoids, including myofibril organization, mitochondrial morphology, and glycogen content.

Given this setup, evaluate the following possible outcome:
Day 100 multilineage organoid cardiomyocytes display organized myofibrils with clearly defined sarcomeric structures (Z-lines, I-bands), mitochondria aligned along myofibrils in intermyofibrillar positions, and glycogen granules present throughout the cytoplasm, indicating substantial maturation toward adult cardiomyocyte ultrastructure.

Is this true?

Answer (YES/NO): NO